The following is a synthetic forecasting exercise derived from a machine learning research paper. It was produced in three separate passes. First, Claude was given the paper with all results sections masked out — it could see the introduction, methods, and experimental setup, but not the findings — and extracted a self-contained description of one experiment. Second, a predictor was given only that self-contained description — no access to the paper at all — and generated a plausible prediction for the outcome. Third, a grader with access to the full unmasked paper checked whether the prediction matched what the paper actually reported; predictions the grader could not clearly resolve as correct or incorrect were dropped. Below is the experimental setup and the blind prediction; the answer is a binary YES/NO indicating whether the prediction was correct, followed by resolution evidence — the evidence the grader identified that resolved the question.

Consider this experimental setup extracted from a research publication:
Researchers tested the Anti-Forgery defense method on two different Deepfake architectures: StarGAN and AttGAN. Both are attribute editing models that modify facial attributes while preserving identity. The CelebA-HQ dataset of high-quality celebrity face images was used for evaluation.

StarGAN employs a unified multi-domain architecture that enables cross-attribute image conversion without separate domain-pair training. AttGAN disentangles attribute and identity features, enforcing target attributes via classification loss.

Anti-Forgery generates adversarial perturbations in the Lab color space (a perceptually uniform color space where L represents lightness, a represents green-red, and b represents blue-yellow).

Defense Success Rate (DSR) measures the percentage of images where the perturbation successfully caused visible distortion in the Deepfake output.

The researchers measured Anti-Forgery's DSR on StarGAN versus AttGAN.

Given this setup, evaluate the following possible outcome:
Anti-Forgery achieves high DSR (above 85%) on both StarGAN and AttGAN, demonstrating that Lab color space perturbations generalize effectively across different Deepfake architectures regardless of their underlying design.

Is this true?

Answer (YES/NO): NO